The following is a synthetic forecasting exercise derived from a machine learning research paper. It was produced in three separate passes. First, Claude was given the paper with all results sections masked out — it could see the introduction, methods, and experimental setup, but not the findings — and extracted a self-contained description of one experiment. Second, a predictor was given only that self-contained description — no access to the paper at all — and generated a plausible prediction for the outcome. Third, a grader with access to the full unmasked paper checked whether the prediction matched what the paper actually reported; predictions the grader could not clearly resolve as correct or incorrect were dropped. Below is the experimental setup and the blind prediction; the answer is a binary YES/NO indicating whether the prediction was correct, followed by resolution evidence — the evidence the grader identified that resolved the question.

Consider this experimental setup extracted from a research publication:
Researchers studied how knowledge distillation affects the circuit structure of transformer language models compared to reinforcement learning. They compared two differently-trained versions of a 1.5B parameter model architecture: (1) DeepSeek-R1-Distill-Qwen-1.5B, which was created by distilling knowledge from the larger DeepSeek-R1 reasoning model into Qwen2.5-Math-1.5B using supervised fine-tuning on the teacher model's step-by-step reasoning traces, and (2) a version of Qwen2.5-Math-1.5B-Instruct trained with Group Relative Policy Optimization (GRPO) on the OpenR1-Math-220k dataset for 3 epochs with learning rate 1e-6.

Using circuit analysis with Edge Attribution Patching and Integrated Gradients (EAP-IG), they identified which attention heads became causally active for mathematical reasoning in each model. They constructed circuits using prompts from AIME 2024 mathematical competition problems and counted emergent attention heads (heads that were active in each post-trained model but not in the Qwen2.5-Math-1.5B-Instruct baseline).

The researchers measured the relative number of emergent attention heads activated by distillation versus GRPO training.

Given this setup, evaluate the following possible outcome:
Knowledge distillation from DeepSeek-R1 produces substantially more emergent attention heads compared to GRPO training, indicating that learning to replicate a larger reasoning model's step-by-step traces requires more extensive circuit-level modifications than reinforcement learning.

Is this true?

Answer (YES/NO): YES